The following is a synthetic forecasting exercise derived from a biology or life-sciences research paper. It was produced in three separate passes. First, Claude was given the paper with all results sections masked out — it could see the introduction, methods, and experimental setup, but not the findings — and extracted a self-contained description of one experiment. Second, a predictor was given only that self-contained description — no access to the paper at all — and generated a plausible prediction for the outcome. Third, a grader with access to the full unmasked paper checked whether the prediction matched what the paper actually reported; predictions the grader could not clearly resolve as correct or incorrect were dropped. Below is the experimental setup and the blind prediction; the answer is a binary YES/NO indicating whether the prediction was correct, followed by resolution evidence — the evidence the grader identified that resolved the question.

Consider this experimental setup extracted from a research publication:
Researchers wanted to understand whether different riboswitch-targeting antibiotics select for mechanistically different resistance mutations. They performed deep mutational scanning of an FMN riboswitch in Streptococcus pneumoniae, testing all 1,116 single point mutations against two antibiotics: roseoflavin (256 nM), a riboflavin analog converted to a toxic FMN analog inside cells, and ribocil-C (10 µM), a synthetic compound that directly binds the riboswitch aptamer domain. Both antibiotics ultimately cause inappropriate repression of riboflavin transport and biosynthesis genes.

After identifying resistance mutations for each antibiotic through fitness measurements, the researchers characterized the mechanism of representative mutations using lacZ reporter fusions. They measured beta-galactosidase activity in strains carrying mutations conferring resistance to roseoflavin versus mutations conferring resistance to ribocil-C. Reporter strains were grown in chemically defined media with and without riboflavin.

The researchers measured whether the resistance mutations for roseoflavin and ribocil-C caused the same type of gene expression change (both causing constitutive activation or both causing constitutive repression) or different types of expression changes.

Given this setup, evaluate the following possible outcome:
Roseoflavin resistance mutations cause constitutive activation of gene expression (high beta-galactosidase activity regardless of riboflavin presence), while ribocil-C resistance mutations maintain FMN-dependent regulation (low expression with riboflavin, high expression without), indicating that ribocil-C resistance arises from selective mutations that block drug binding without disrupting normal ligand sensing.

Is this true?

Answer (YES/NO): NO